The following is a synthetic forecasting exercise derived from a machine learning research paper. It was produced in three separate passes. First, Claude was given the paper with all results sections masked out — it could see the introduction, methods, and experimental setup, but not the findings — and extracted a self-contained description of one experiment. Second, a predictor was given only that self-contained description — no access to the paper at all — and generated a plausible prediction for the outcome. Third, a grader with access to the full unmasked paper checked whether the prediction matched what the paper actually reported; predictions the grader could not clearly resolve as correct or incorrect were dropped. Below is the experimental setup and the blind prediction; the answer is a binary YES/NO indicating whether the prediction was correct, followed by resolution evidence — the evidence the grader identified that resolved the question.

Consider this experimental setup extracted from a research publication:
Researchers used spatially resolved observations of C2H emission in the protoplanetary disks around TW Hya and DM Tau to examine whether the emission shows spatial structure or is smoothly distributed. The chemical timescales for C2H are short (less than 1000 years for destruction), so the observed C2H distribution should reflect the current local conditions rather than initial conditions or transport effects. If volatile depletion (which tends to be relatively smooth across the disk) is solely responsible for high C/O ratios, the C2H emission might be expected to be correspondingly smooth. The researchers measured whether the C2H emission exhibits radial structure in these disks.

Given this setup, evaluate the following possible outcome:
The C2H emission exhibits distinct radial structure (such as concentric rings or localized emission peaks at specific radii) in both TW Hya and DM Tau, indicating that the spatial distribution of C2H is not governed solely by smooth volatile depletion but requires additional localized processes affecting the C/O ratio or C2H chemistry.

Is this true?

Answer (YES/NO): YES